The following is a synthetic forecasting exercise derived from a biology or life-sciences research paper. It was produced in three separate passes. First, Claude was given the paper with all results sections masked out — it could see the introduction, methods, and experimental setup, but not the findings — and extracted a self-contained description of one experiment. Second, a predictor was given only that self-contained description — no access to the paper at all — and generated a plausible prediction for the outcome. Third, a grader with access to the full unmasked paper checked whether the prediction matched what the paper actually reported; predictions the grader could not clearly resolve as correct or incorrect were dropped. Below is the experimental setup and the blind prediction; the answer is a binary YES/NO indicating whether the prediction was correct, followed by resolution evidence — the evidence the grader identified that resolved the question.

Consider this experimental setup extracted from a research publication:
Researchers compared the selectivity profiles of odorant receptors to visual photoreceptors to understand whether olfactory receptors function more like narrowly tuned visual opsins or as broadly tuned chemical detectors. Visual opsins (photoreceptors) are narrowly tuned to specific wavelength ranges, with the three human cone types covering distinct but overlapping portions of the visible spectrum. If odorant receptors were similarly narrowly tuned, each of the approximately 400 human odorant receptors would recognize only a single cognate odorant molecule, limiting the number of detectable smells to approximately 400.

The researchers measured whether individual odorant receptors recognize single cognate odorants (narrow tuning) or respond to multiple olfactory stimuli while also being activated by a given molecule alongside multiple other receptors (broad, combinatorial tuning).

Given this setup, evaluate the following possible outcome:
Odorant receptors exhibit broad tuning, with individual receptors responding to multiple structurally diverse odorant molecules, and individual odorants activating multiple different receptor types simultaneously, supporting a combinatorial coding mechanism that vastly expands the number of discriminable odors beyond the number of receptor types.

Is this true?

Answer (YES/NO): YES